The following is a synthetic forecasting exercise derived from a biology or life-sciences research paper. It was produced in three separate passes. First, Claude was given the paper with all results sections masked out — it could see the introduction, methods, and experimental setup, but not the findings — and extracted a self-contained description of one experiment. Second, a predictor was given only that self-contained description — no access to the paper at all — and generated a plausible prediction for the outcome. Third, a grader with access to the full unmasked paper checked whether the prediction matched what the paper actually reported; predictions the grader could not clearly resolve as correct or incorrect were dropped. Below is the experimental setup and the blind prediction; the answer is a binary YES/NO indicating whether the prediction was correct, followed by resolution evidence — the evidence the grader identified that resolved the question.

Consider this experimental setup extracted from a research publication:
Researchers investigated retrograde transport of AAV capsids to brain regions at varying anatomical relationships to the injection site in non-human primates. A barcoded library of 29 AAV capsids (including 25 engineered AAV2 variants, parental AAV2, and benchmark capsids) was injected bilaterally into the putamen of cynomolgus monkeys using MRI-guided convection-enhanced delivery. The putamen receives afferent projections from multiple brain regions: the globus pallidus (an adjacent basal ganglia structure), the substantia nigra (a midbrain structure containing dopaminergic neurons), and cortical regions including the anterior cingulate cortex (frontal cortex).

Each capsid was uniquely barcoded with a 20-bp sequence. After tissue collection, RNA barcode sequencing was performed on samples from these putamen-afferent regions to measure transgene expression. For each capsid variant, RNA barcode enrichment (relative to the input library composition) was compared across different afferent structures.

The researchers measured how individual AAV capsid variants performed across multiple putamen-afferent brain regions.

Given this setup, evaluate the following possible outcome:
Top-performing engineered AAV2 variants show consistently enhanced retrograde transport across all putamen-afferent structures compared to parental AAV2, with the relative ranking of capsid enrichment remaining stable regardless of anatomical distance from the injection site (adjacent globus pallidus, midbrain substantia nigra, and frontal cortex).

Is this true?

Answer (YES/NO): NO